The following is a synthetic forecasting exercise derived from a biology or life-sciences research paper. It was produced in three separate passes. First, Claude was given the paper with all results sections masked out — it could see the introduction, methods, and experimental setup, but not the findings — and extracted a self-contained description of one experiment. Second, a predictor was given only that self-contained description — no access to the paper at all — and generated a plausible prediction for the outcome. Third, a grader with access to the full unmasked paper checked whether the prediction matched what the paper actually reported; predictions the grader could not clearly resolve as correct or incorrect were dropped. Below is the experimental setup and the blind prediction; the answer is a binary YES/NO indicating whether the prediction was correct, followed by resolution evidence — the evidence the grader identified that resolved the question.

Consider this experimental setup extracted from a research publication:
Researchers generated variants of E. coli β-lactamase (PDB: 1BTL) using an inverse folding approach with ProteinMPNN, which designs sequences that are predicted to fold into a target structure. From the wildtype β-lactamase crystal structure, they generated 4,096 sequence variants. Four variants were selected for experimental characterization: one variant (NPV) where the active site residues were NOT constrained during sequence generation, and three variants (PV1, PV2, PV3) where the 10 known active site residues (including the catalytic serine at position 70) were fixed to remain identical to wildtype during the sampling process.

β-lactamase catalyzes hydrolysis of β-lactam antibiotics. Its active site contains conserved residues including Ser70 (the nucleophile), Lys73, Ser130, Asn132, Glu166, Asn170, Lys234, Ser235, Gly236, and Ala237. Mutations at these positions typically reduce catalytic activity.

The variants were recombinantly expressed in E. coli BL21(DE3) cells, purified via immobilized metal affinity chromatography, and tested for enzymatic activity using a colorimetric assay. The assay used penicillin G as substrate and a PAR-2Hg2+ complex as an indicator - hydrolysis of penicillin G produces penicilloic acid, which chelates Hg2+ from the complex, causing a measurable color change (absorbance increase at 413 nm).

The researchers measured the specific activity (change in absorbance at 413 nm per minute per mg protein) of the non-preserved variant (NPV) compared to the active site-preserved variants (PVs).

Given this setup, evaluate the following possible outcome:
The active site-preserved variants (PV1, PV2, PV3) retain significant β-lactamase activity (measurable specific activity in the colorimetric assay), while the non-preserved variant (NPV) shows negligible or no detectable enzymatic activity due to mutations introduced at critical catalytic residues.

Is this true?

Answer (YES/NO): NO